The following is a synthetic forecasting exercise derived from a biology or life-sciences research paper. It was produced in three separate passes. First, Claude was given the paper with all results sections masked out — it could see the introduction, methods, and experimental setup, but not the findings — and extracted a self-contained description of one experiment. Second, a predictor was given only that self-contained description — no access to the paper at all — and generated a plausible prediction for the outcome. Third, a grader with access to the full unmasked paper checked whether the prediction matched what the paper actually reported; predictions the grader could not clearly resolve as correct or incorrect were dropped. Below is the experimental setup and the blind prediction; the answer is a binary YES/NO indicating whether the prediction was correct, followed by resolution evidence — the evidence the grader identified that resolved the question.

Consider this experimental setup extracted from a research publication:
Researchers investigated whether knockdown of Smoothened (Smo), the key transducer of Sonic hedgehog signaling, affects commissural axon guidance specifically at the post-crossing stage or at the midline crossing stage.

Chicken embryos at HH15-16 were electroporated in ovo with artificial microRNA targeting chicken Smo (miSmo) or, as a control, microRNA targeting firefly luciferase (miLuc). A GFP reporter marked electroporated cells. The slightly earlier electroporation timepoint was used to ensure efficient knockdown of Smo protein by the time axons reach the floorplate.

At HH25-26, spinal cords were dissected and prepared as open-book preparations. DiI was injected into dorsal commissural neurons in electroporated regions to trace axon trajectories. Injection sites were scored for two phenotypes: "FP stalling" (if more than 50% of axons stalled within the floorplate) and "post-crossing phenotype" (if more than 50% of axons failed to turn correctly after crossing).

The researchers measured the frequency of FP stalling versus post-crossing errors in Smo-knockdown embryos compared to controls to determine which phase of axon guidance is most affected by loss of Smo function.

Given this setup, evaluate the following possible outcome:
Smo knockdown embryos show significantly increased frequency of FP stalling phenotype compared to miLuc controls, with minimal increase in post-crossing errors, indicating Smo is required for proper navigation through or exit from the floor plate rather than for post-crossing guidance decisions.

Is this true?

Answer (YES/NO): NO